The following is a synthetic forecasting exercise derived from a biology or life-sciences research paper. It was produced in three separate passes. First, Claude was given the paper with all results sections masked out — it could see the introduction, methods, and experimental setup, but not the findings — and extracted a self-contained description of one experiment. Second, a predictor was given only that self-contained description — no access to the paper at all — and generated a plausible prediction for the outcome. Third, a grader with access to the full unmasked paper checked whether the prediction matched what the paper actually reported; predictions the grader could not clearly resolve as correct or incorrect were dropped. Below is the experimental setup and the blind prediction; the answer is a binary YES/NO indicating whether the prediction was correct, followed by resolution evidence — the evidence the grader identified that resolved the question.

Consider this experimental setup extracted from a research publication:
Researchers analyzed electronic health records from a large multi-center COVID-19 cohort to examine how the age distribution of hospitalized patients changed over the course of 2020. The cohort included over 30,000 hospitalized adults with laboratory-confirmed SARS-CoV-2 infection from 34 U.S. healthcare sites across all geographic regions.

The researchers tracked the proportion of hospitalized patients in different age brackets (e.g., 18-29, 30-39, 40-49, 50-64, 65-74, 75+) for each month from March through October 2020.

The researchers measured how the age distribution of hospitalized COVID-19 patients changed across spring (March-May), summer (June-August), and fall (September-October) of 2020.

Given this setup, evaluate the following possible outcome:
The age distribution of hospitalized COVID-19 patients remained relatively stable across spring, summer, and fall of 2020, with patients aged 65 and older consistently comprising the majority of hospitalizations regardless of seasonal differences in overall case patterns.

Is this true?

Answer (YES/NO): NO